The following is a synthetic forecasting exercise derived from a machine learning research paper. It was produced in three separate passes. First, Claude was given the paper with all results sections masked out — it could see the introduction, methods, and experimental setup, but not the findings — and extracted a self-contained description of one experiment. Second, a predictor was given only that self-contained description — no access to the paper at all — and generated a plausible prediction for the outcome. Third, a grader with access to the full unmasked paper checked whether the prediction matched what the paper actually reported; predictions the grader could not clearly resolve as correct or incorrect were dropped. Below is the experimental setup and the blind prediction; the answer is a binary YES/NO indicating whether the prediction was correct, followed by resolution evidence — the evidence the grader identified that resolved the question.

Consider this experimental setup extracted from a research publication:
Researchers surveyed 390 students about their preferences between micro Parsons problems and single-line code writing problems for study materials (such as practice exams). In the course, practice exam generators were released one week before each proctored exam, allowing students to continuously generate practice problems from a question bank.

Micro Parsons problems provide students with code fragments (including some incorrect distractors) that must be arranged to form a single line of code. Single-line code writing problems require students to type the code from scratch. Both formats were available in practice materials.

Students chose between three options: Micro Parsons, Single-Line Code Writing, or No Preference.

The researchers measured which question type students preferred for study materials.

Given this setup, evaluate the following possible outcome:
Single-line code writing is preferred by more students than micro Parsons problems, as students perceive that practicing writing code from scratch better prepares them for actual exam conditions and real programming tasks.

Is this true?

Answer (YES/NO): YES